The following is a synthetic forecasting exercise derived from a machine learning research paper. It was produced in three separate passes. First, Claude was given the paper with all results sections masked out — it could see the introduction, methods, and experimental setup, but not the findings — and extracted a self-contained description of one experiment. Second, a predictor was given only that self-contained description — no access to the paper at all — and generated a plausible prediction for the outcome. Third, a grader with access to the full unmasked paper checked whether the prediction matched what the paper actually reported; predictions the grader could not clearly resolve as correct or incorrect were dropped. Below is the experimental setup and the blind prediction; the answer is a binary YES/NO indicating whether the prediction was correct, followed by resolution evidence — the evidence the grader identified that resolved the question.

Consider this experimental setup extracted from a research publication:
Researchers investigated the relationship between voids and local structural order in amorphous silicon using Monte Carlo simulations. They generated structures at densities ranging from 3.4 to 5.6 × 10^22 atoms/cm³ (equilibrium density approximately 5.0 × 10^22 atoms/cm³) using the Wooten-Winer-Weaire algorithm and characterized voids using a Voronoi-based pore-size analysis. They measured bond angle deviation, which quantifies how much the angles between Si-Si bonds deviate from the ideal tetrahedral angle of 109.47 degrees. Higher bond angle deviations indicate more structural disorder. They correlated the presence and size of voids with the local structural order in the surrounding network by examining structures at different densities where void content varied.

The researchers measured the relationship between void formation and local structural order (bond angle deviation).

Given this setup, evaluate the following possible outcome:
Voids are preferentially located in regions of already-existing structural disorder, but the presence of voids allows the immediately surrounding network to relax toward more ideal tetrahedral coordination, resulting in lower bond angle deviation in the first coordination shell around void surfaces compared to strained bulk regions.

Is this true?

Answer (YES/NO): NO